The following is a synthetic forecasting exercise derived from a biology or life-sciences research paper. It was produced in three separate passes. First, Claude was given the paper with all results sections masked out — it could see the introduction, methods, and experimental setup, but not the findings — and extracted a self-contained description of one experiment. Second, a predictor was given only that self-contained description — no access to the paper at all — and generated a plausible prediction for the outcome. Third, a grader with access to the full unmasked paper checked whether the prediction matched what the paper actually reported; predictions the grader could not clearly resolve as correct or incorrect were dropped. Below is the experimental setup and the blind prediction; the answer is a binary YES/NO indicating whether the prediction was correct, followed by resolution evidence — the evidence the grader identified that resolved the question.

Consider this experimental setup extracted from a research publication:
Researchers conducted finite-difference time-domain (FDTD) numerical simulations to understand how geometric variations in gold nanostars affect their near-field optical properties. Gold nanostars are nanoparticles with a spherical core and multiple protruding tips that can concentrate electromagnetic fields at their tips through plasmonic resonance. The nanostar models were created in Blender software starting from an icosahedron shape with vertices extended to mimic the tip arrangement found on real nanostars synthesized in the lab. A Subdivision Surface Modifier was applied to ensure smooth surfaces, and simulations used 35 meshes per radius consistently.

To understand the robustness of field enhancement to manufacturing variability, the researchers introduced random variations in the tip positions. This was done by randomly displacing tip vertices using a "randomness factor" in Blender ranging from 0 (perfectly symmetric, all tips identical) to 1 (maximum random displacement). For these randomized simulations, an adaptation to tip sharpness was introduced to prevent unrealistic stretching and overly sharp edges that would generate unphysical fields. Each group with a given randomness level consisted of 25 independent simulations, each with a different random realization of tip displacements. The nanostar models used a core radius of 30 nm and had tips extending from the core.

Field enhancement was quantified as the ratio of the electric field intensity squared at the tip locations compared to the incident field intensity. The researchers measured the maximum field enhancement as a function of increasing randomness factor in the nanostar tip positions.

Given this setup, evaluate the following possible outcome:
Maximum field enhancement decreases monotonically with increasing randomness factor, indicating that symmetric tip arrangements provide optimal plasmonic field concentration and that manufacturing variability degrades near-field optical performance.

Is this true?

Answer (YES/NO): NO